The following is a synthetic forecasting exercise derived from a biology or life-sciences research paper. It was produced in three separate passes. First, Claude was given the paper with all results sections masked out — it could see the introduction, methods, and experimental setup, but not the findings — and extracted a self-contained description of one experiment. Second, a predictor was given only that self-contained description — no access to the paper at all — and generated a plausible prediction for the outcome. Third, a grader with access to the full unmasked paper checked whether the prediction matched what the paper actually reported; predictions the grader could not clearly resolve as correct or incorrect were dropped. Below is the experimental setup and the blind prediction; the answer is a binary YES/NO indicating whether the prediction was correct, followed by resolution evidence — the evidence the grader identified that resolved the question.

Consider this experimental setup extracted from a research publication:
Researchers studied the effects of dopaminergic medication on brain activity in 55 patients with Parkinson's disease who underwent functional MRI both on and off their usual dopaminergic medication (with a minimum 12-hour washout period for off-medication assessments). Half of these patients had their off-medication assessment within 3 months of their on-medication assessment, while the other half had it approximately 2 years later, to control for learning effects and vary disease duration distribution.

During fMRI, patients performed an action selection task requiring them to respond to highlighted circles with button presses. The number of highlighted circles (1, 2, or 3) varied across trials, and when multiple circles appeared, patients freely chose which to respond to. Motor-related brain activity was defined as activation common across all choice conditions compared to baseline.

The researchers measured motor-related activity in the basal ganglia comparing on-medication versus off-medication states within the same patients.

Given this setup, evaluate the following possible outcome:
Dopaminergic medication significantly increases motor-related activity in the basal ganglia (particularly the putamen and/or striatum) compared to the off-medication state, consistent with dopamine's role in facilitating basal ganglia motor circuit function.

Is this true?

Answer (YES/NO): NO